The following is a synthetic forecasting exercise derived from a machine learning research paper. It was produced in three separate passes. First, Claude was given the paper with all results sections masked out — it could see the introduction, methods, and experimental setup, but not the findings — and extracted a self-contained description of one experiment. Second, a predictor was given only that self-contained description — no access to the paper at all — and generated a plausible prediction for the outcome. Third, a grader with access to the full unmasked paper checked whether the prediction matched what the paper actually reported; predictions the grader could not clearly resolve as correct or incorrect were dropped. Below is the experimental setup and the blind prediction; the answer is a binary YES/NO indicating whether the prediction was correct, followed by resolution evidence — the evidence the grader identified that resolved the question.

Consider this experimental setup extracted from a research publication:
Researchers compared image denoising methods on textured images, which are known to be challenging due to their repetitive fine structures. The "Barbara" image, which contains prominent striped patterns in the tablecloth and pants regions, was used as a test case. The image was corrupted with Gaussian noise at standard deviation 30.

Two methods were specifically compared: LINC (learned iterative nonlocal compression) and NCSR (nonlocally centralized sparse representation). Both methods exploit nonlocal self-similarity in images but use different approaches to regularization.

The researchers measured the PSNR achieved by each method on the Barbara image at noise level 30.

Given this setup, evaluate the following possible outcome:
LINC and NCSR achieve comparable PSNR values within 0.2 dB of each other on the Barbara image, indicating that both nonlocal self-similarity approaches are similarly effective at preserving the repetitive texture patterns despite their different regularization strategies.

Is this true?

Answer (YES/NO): NO